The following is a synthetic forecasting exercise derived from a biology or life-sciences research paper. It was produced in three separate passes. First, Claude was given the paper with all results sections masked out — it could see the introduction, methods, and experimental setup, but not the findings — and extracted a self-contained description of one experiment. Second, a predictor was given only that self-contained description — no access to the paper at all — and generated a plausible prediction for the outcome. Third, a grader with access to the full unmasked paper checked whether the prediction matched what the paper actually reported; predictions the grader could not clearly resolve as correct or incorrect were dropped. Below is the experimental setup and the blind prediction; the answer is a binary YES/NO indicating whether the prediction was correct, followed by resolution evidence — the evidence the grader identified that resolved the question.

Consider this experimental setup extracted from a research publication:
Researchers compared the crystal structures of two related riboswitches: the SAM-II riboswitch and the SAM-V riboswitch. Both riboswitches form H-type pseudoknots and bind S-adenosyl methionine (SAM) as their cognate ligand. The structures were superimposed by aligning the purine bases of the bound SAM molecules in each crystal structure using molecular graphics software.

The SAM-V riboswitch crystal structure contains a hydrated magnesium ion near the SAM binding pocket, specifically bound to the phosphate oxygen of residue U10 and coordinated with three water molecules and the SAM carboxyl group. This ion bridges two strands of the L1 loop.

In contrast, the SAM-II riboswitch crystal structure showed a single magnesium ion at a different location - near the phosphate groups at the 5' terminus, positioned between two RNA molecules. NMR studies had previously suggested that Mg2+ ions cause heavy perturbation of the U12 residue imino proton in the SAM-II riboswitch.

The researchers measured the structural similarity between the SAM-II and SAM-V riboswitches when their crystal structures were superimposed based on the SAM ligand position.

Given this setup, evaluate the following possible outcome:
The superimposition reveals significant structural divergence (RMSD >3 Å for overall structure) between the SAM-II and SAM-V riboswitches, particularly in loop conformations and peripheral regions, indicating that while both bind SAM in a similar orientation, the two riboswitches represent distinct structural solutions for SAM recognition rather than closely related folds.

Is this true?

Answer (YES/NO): NO